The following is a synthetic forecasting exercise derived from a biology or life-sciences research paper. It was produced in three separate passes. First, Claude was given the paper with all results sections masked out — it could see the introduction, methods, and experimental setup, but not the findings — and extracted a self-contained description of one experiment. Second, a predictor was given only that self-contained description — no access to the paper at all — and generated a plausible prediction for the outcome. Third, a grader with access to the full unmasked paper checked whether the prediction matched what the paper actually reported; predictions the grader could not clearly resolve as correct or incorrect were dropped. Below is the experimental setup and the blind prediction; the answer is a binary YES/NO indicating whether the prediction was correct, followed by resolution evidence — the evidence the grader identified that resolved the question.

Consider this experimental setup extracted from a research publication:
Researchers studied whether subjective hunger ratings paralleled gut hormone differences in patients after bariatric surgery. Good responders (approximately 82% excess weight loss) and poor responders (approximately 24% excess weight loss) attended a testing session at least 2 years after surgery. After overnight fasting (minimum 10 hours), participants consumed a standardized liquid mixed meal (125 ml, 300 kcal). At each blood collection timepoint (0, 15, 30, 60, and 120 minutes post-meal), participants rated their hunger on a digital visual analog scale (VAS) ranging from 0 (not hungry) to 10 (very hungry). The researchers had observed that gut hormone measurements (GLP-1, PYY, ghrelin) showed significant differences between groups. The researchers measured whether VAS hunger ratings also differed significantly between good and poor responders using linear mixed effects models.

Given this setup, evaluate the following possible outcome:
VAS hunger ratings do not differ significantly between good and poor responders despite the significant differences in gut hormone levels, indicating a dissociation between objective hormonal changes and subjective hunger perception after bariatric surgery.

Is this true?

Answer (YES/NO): YES